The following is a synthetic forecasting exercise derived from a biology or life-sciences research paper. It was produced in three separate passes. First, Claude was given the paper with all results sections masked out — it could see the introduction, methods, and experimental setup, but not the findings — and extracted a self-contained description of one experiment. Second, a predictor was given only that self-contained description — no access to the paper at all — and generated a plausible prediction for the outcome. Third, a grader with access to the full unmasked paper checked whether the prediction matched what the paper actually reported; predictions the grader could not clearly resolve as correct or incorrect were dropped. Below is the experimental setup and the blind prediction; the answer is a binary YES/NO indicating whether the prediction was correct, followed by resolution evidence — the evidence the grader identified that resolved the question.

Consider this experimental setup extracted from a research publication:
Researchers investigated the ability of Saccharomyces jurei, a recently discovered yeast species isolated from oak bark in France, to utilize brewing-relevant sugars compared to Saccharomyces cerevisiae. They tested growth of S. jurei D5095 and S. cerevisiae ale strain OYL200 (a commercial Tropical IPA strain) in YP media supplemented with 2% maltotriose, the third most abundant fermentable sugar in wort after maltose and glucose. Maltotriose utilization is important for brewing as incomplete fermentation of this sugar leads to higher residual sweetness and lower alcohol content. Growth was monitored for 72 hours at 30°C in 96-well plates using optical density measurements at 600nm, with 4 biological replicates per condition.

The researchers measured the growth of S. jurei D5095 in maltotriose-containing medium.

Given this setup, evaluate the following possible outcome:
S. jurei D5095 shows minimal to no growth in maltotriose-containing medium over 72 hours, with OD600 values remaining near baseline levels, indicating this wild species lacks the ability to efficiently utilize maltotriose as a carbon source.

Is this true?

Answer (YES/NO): NO